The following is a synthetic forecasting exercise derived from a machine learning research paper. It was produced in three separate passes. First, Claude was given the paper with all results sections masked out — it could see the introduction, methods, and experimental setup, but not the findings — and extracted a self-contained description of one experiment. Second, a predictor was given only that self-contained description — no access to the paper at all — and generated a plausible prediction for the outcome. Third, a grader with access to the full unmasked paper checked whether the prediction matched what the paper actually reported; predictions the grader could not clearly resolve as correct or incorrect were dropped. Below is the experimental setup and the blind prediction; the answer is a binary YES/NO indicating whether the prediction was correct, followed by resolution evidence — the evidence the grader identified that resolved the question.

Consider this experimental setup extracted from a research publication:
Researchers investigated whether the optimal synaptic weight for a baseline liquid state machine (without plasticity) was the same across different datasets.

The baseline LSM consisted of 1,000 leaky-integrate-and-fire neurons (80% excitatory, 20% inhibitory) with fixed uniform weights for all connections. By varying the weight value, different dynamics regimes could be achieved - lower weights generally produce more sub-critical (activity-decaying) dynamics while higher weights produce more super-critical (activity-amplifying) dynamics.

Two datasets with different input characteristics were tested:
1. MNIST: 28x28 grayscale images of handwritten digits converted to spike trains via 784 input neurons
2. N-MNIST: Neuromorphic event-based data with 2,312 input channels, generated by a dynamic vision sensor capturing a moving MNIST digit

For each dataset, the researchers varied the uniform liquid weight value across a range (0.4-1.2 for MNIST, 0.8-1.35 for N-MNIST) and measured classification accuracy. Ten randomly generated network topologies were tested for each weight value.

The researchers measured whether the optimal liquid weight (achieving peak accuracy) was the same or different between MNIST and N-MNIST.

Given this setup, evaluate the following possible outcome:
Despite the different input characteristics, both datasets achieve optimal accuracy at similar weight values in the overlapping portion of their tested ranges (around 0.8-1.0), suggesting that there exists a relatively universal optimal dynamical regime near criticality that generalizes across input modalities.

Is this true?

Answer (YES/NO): NO